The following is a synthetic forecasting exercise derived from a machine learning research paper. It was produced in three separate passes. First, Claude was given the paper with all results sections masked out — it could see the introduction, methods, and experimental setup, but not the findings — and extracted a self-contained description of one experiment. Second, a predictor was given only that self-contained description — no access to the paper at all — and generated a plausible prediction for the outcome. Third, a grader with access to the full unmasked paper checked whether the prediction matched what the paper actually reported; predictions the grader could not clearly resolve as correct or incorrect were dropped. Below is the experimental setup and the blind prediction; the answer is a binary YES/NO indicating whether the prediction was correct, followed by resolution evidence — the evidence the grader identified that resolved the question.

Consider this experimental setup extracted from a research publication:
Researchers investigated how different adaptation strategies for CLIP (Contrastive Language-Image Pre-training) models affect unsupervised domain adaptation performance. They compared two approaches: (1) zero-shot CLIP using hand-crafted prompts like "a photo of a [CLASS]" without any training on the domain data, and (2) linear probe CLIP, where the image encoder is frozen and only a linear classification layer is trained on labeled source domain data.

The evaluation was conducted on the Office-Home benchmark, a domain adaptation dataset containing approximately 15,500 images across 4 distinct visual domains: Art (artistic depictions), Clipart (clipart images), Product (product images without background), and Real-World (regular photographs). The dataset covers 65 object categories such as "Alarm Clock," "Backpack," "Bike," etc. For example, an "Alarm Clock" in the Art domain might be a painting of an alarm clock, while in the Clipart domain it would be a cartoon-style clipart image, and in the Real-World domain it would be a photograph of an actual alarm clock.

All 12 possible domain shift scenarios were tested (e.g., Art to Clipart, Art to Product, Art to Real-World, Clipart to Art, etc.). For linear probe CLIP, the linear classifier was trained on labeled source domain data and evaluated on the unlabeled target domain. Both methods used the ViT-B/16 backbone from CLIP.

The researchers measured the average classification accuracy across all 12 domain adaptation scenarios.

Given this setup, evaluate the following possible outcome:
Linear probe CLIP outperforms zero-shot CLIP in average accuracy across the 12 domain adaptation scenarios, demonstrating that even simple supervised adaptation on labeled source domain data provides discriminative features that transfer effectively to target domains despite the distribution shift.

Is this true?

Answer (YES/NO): NO